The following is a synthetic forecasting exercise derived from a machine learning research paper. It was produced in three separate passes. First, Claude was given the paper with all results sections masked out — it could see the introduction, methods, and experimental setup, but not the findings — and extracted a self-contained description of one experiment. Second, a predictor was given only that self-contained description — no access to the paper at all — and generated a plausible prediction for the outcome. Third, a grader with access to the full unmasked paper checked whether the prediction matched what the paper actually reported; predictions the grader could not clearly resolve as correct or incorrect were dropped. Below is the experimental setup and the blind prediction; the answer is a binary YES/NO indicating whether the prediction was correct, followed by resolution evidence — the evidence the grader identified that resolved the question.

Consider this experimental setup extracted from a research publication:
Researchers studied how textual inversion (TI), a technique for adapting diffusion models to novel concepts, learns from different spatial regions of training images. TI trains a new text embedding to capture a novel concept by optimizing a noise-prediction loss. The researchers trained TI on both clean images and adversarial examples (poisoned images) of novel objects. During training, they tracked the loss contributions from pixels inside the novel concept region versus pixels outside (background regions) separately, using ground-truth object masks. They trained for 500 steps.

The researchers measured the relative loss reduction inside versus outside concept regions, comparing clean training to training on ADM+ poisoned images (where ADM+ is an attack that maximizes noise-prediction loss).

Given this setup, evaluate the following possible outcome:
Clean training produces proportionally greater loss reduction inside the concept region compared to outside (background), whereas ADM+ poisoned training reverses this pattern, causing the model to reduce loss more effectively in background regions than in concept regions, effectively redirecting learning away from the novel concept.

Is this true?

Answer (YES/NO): NO